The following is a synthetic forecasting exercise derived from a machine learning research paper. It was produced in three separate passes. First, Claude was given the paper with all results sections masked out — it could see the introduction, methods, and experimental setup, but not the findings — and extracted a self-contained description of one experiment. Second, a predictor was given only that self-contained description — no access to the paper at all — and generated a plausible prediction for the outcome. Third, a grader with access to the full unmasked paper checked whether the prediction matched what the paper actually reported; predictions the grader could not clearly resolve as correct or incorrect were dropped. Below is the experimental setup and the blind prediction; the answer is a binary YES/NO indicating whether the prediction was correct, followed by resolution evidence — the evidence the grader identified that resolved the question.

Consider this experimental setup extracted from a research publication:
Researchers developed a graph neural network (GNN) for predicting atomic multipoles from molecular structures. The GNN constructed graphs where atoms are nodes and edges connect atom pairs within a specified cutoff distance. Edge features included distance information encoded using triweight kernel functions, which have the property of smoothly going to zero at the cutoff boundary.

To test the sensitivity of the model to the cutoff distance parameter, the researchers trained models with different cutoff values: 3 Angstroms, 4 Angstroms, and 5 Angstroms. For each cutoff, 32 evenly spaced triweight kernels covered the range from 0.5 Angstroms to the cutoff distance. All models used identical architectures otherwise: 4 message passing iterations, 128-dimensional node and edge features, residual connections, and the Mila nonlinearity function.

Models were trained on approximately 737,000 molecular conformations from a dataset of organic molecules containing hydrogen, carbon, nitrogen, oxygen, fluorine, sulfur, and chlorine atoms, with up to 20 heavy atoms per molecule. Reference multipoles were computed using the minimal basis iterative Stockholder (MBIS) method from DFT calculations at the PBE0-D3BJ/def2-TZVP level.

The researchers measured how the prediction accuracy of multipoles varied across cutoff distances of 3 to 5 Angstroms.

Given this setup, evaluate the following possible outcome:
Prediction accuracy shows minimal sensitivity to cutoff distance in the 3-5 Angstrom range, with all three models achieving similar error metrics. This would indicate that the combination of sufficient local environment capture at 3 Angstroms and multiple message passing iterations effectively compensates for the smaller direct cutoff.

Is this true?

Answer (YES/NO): YES